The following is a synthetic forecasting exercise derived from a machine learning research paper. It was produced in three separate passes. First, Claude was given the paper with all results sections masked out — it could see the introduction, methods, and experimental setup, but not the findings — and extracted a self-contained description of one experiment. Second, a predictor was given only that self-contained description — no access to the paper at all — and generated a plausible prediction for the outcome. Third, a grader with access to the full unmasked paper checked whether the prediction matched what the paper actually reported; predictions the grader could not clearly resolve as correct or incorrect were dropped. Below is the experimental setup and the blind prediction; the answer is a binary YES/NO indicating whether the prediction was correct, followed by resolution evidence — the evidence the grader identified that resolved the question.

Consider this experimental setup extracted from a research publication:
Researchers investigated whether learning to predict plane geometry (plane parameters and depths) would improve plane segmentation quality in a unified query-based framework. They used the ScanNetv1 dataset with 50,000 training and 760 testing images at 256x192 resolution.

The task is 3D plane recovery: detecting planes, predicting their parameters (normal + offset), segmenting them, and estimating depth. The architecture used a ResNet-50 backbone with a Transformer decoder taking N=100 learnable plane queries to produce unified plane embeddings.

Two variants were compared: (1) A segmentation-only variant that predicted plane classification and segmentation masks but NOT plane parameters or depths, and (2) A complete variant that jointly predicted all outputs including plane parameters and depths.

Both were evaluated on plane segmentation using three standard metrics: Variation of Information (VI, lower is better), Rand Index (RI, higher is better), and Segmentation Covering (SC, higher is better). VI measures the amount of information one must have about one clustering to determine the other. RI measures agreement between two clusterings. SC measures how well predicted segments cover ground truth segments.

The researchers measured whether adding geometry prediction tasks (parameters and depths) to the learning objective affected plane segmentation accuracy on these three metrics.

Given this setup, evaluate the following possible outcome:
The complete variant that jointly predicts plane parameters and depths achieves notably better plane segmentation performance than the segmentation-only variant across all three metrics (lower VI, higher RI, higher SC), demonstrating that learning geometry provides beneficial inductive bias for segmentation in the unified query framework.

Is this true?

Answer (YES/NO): NO